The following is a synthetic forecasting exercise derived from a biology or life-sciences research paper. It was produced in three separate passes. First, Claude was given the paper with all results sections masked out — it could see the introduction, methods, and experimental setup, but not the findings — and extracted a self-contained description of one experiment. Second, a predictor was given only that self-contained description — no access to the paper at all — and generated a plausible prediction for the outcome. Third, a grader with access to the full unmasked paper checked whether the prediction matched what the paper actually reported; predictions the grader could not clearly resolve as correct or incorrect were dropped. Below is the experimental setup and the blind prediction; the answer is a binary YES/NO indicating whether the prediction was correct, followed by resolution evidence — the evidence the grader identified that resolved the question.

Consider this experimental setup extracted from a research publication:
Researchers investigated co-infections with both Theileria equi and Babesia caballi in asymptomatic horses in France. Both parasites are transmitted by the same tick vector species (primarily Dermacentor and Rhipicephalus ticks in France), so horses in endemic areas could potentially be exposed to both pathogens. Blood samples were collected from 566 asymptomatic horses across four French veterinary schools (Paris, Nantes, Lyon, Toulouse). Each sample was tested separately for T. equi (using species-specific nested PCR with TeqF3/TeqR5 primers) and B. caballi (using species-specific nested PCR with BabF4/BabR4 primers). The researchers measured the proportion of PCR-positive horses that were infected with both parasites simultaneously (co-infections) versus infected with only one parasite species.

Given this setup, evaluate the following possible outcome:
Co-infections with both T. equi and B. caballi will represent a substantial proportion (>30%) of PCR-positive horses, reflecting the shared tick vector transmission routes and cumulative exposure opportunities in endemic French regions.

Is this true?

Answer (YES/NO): NO